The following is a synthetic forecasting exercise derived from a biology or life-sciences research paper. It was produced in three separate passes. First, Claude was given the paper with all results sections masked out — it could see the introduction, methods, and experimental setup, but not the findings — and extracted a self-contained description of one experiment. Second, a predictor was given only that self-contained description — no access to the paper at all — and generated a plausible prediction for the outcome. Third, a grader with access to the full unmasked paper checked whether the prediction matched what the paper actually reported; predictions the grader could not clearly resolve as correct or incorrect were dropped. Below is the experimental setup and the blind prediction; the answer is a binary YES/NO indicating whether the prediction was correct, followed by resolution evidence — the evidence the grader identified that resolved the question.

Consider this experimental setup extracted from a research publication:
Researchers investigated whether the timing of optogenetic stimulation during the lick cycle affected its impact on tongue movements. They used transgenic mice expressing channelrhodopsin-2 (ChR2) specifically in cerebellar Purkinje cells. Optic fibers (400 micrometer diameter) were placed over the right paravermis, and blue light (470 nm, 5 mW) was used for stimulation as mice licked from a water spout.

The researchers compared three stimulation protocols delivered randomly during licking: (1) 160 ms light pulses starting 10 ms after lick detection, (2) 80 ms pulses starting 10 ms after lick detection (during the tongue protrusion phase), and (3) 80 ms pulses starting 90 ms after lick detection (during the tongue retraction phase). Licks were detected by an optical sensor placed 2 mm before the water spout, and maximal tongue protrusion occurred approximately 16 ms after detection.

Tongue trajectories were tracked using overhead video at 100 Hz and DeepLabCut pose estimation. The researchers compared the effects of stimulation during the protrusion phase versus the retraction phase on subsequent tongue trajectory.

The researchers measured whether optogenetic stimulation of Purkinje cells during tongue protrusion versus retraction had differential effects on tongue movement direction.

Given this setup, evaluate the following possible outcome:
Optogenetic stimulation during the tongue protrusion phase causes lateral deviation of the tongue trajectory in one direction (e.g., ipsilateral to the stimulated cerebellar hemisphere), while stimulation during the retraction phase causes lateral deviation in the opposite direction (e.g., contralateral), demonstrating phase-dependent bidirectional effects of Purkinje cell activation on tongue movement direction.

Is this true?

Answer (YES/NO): NO